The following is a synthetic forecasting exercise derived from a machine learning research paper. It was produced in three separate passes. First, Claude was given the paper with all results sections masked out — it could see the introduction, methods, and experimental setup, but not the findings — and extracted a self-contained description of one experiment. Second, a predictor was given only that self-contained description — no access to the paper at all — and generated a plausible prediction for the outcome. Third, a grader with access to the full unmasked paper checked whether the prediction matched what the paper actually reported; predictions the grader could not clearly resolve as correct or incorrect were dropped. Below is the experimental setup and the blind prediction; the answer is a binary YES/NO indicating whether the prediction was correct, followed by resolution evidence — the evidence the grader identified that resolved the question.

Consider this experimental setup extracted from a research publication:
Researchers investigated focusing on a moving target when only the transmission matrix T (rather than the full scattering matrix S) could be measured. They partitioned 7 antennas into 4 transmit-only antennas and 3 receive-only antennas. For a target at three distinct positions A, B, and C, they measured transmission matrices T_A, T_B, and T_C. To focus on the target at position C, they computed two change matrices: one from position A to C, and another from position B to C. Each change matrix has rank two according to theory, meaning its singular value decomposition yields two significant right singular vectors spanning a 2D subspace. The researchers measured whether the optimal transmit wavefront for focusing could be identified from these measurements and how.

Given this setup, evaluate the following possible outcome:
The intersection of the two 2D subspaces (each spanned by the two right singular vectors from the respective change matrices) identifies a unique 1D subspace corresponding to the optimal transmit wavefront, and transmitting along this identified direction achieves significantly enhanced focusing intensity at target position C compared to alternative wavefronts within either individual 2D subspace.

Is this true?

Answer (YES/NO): YES